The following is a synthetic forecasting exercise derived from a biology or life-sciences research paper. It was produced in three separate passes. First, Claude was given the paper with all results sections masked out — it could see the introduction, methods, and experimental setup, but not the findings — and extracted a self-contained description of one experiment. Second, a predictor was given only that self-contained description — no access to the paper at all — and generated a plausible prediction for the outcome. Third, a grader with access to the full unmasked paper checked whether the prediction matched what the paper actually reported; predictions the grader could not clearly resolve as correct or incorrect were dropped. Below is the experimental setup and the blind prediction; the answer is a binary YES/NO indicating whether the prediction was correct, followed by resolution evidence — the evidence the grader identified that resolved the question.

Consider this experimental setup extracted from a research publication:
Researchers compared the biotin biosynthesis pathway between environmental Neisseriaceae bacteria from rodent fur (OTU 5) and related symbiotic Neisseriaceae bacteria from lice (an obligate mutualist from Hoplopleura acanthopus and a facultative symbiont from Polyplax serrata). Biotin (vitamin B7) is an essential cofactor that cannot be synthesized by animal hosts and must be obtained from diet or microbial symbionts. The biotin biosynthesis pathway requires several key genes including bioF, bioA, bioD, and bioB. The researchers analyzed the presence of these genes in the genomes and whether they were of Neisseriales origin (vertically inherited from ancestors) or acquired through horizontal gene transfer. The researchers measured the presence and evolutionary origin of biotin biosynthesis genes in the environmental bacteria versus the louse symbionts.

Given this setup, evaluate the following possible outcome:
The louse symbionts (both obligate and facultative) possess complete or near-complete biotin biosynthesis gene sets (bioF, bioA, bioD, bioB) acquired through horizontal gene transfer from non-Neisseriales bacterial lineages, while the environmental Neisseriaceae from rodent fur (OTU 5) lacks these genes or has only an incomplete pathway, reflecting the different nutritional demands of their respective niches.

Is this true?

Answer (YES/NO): YES